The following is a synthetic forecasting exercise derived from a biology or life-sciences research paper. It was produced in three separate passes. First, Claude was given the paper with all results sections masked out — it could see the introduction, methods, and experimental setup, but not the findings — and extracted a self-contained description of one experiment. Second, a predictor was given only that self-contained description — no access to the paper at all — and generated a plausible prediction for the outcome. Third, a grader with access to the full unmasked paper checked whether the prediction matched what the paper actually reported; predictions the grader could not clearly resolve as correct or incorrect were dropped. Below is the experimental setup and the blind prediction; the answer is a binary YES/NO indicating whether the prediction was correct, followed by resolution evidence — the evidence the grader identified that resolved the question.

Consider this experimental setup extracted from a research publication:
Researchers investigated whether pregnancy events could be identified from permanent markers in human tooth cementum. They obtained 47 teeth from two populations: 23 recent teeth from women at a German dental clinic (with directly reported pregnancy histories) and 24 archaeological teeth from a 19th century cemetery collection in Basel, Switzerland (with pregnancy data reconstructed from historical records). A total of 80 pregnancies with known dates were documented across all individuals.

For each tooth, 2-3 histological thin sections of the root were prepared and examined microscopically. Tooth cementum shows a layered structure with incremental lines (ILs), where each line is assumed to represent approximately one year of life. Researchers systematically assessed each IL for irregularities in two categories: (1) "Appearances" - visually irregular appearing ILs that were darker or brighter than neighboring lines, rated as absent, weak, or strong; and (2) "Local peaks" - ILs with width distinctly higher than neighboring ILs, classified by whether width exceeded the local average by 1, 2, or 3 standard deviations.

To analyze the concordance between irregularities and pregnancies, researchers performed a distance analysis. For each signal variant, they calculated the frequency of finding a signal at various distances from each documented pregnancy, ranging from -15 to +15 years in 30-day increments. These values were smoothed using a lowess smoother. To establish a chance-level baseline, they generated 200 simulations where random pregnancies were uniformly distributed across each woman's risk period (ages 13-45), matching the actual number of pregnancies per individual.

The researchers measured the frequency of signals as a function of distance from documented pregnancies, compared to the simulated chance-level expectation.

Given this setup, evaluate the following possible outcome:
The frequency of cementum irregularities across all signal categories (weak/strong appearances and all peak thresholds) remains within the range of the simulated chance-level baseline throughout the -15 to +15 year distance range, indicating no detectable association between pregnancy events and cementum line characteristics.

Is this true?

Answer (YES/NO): NO